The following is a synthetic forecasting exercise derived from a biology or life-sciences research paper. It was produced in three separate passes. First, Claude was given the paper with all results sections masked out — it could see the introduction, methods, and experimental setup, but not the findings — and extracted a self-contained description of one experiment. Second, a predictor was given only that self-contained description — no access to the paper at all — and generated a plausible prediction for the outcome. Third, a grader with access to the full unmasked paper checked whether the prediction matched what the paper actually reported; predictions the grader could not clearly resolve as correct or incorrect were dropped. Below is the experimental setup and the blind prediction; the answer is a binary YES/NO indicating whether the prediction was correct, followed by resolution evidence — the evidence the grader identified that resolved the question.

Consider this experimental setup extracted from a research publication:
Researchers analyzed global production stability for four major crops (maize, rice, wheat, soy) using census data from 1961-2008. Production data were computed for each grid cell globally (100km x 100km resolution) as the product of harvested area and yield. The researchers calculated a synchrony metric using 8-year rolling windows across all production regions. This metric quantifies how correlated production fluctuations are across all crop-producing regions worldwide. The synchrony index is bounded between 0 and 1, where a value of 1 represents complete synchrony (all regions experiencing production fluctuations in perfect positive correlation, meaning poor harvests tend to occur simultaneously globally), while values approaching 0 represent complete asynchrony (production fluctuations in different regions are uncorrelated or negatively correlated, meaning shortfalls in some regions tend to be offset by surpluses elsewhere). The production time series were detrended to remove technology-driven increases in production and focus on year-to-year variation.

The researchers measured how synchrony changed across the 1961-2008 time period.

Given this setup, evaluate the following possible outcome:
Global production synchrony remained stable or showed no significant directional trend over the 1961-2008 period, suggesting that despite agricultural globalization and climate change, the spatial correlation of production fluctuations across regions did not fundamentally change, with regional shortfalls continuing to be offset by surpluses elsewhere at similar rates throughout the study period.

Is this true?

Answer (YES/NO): NO